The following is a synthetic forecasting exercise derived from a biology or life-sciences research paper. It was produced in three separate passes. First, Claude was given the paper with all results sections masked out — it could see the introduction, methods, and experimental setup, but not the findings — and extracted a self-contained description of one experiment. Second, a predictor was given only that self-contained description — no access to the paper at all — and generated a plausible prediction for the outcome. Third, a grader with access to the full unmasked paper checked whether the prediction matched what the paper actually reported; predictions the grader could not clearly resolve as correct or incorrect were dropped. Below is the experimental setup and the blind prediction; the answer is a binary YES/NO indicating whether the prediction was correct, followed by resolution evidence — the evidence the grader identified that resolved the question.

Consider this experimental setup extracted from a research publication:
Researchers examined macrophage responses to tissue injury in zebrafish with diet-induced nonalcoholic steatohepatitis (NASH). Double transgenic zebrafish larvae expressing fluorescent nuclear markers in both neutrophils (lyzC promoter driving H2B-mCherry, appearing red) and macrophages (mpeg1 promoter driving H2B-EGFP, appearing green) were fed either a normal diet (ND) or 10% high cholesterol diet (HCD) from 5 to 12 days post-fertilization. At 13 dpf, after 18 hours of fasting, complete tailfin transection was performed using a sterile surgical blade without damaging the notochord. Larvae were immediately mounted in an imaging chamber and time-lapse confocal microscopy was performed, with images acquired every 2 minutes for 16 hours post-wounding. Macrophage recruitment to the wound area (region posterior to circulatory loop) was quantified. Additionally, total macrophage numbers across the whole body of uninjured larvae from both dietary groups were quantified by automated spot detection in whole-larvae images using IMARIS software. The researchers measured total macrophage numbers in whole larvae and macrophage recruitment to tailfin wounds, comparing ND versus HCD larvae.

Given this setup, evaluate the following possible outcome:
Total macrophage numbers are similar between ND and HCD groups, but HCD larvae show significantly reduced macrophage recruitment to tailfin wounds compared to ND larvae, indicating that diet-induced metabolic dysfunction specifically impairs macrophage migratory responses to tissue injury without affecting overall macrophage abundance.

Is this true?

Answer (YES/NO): NO